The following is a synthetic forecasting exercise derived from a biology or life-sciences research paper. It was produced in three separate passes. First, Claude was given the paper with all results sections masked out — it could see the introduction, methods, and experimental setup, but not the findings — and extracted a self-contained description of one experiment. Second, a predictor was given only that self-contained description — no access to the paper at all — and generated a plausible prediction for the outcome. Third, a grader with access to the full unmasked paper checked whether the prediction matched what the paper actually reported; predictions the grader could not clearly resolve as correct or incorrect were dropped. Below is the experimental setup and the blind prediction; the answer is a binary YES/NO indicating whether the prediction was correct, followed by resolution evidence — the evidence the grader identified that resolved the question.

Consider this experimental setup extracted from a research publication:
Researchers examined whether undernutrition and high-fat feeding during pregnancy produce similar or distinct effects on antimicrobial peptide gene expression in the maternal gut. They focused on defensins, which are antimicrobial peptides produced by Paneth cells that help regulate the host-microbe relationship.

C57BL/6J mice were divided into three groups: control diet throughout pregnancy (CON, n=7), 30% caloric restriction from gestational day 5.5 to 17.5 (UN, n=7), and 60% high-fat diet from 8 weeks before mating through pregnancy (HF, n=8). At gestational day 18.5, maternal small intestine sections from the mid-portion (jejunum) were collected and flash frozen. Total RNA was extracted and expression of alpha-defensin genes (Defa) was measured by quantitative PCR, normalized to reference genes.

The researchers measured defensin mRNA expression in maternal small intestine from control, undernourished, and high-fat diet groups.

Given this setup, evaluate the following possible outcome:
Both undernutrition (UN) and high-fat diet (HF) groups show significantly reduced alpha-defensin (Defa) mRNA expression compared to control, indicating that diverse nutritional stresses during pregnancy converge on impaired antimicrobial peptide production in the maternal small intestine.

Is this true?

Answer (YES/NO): NO